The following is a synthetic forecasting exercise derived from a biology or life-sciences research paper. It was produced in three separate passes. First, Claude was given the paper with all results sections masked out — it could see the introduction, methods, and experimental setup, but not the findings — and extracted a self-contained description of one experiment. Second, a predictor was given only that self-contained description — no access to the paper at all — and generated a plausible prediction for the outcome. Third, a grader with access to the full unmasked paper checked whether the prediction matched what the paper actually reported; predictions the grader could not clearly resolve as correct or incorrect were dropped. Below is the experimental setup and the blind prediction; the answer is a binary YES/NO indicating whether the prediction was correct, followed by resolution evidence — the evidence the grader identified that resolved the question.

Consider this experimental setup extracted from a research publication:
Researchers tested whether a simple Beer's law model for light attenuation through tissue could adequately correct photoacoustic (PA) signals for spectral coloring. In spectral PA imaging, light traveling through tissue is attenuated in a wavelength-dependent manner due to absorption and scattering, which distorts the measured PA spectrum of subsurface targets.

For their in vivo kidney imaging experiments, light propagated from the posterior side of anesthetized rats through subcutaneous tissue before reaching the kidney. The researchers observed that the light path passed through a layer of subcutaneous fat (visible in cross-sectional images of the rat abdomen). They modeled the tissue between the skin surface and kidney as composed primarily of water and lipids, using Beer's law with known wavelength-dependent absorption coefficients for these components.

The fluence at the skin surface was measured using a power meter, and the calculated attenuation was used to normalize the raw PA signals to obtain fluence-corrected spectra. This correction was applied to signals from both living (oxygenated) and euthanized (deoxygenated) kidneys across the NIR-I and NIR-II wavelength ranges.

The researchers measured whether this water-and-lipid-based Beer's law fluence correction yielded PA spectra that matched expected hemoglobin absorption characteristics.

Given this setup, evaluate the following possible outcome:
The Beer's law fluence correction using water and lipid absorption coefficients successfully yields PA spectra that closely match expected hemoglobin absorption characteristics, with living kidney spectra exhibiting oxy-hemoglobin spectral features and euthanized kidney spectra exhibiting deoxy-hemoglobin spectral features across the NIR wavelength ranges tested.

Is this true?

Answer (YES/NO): YES